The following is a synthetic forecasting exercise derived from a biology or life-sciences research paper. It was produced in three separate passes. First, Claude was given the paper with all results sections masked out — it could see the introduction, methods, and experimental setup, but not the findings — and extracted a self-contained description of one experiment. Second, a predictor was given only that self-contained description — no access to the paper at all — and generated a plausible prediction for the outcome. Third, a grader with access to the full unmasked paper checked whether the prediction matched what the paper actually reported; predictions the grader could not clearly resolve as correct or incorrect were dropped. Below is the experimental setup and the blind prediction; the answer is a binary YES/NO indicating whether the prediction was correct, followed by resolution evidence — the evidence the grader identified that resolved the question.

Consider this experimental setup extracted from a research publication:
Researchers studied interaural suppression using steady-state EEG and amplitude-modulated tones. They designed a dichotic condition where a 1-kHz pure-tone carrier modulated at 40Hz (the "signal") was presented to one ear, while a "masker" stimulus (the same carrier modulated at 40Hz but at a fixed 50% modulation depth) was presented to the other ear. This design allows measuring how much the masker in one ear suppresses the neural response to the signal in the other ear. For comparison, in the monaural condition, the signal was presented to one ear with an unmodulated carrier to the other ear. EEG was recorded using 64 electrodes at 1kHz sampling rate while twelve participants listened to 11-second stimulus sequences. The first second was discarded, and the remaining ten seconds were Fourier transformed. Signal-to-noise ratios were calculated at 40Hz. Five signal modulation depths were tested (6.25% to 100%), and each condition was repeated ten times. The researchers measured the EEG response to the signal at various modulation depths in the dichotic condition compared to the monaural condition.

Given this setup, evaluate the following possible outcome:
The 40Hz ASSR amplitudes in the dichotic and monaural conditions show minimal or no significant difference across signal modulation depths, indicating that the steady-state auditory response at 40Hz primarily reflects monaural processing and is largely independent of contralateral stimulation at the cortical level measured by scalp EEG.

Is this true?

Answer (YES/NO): NO